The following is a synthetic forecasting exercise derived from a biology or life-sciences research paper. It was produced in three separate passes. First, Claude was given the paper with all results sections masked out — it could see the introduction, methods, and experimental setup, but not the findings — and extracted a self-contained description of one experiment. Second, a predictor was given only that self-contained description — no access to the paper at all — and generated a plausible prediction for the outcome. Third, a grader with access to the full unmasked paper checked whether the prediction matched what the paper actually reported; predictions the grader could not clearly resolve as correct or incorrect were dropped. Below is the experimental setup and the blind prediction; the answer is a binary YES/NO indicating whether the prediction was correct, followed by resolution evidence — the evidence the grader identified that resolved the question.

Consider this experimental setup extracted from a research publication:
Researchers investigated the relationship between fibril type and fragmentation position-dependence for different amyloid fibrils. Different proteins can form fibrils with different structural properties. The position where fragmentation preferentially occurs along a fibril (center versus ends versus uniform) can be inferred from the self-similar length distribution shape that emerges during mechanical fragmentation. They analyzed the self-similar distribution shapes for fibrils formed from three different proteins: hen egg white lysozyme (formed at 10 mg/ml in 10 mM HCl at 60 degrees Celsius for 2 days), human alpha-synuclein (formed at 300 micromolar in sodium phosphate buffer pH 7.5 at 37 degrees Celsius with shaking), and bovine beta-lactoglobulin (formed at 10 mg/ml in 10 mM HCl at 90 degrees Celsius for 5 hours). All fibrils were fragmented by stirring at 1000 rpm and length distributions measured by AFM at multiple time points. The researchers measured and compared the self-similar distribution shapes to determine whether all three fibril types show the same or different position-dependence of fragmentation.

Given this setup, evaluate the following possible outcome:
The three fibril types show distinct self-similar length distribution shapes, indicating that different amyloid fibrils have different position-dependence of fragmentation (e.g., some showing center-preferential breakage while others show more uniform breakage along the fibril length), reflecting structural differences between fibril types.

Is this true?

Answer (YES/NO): YES